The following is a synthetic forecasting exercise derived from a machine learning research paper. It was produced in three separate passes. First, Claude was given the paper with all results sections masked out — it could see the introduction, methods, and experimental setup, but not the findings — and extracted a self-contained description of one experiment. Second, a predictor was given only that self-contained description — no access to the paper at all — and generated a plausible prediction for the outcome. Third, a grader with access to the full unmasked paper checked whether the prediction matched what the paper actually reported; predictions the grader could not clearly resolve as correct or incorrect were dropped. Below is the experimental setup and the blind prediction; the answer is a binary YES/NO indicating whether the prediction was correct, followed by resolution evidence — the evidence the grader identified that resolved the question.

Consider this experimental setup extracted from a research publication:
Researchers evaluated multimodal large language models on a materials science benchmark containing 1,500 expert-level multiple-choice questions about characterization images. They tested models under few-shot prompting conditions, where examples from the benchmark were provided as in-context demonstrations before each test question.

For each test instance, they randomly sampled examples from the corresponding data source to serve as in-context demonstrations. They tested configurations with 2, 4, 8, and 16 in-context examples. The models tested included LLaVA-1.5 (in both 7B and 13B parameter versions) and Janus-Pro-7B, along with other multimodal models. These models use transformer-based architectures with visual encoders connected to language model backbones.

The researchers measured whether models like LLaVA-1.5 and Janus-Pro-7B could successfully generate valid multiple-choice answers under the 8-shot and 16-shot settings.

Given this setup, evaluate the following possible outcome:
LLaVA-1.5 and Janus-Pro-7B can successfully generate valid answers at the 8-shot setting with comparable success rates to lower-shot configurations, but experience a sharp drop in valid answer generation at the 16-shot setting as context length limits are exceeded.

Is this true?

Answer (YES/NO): NO